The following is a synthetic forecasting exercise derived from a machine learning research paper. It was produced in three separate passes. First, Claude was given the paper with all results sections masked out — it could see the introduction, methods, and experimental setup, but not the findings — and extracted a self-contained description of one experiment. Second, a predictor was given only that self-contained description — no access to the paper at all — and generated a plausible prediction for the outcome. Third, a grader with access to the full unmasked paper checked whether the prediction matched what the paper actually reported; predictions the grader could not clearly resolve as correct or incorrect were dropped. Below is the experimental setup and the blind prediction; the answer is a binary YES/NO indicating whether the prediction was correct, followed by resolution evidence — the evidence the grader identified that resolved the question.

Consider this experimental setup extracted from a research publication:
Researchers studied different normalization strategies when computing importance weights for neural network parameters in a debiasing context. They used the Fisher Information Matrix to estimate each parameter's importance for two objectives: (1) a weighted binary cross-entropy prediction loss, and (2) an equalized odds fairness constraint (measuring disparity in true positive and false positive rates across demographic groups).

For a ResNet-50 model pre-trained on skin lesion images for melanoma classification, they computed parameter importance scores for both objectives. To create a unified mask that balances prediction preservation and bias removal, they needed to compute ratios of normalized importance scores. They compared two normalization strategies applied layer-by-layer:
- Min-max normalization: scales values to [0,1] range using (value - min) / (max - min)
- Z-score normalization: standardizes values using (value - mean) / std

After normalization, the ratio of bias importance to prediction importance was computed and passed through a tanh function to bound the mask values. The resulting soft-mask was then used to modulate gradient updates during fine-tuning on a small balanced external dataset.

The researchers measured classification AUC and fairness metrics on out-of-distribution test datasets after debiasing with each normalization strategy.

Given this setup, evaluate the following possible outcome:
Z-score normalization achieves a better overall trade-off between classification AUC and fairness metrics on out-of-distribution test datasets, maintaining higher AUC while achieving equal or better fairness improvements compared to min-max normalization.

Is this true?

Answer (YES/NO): NO